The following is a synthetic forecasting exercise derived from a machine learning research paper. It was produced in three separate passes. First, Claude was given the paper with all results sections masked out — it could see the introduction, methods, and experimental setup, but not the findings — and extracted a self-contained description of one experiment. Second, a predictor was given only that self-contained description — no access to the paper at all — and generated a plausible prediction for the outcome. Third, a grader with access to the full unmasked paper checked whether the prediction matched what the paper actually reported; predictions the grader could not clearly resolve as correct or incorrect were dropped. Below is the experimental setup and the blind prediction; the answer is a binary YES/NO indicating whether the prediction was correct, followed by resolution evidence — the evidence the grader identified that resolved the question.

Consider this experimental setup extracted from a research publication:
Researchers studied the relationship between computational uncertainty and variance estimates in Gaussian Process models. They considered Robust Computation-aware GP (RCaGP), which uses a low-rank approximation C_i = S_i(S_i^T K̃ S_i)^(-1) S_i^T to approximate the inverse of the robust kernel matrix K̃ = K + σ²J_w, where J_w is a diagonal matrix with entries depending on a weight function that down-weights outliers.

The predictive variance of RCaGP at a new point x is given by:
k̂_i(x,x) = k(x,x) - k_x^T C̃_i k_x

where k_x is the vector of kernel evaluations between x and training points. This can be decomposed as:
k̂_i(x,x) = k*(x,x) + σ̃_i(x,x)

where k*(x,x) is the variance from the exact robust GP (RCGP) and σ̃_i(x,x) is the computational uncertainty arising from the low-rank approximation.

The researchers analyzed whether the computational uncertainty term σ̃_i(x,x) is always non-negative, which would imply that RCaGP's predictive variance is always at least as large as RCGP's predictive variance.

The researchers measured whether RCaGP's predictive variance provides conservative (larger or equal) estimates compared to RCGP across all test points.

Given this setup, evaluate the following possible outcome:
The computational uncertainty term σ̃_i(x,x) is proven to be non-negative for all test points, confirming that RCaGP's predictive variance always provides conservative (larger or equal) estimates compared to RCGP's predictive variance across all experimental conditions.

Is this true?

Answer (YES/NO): YES